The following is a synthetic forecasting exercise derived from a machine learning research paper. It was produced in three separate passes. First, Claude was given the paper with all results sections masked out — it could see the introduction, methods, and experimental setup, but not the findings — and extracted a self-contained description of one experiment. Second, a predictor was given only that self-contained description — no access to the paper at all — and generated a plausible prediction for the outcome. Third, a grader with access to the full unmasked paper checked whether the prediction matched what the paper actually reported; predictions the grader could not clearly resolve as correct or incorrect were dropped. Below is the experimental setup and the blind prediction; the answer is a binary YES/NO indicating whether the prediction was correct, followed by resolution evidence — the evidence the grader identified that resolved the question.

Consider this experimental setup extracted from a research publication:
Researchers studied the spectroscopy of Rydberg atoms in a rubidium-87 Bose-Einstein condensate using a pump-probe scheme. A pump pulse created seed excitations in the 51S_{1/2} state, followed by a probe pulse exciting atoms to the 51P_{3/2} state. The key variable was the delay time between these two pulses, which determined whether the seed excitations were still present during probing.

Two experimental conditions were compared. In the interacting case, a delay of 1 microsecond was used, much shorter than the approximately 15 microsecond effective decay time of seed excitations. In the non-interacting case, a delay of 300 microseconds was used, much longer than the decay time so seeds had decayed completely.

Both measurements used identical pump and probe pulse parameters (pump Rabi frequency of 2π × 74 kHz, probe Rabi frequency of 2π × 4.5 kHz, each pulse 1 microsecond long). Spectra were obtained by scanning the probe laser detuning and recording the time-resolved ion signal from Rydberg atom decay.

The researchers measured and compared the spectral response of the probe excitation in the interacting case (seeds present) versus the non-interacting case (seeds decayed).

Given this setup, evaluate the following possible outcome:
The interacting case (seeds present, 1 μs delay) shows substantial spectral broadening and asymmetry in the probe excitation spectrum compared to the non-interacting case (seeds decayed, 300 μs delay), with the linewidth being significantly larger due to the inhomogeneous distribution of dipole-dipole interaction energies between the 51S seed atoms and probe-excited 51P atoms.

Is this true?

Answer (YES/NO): YES